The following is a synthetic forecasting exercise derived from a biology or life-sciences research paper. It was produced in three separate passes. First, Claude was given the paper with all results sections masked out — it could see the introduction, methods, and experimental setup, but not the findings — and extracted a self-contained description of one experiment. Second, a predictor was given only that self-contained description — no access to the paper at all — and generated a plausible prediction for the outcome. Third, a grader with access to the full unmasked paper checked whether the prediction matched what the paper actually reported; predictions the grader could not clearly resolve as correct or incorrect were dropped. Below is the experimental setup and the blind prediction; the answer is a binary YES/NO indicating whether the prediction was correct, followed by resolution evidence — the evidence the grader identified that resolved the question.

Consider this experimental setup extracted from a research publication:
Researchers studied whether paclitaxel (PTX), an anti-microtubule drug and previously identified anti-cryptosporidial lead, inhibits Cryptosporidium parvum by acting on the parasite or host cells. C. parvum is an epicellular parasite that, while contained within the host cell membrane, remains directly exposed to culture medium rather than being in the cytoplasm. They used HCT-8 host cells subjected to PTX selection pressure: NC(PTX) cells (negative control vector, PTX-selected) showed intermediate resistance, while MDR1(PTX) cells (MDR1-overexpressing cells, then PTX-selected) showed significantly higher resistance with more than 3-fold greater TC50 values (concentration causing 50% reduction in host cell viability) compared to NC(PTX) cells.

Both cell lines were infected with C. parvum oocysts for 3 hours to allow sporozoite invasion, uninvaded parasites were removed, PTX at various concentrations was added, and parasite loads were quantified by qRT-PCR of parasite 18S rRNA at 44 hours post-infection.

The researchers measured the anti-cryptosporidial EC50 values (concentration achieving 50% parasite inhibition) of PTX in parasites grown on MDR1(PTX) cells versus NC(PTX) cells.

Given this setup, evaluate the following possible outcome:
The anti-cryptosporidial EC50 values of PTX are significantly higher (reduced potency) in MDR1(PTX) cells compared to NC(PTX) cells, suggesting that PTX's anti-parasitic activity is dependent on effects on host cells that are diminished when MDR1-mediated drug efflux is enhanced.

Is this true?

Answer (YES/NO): NO